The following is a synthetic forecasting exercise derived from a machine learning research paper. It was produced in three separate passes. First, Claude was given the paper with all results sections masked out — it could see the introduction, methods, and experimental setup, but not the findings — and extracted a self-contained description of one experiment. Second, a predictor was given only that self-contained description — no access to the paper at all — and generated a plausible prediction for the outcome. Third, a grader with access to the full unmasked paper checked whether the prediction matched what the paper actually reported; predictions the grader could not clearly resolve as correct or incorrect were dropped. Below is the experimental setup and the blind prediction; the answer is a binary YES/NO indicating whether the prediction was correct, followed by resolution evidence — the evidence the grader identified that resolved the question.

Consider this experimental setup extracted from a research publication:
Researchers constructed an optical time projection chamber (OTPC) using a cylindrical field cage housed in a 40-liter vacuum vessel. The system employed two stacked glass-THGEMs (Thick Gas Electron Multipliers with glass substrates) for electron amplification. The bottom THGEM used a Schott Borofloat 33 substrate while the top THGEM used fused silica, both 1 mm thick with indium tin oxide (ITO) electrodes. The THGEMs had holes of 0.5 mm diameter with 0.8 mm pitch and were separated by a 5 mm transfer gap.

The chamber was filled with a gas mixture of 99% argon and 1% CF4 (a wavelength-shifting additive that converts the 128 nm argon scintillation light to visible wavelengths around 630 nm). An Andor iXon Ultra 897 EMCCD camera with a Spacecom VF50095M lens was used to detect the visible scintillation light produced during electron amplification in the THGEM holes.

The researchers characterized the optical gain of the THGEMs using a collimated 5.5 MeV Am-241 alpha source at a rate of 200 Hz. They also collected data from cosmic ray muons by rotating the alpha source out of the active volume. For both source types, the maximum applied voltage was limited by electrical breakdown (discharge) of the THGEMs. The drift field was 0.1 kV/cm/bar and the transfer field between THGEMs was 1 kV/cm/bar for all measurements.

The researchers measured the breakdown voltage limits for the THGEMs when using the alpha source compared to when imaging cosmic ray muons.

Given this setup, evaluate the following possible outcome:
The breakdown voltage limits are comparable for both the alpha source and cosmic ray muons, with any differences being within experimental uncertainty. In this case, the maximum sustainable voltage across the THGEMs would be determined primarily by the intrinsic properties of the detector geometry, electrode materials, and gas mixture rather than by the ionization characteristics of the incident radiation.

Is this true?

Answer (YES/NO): NO